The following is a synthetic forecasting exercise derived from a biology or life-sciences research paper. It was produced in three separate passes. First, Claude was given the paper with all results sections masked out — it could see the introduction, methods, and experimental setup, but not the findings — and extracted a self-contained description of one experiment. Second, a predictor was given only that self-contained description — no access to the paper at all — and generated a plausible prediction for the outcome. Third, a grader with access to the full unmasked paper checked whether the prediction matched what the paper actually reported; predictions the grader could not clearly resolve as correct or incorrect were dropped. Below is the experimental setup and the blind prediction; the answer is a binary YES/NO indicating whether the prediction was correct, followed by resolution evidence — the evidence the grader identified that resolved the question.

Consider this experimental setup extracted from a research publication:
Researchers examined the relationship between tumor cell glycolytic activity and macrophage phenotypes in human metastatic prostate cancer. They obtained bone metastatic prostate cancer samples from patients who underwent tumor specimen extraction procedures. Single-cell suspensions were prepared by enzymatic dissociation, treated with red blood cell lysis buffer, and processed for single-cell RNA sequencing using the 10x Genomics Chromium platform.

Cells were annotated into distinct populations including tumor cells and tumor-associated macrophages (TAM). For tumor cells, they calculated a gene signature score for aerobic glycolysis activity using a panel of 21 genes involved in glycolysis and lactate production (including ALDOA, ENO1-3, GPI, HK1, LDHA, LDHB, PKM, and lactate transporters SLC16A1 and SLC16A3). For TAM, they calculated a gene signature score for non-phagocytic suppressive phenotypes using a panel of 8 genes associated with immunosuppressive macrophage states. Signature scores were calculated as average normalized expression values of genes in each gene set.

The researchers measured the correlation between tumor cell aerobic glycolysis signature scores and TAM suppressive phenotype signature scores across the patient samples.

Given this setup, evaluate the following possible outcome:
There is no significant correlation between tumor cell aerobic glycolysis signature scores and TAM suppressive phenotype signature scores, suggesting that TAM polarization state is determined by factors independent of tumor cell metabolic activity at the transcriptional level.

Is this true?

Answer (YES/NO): NO